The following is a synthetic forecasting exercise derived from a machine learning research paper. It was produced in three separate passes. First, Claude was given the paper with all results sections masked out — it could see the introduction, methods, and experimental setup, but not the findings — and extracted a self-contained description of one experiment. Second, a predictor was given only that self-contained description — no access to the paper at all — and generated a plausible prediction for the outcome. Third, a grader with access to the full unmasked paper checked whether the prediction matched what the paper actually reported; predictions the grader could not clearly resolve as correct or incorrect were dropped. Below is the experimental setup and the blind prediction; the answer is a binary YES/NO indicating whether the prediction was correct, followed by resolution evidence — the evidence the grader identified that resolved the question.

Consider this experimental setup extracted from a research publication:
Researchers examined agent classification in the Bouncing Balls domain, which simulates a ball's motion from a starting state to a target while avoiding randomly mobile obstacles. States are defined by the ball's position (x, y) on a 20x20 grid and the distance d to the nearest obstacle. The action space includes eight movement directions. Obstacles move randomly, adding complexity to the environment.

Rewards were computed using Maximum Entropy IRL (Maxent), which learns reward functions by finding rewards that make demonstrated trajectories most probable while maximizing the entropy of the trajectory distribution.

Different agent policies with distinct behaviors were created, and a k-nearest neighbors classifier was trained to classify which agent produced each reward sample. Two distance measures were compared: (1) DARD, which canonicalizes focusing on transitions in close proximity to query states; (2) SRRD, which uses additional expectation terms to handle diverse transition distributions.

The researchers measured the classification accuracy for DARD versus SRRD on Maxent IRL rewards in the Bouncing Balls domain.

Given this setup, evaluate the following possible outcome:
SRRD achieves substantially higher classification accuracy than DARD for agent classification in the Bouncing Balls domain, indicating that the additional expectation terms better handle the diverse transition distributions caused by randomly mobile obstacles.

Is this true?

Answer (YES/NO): NO